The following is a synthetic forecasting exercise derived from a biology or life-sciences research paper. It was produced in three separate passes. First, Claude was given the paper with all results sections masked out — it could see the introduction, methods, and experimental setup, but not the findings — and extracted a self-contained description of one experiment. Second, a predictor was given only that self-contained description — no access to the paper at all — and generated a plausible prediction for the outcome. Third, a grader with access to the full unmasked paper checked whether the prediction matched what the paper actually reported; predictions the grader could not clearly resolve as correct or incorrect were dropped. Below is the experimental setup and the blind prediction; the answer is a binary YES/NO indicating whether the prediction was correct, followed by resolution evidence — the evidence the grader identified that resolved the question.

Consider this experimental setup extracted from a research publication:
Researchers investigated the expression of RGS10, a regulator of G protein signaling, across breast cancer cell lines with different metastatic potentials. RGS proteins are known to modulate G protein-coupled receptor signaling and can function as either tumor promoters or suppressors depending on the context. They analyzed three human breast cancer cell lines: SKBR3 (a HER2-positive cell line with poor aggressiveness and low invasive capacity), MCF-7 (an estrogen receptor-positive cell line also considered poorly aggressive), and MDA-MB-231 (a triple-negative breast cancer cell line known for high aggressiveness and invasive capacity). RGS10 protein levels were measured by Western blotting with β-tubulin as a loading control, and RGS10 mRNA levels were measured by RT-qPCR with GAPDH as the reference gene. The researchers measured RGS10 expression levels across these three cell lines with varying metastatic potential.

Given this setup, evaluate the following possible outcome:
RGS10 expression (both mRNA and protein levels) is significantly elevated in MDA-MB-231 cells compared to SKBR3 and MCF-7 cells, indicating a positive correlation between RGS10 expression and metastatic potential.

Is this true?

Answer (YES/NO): NO